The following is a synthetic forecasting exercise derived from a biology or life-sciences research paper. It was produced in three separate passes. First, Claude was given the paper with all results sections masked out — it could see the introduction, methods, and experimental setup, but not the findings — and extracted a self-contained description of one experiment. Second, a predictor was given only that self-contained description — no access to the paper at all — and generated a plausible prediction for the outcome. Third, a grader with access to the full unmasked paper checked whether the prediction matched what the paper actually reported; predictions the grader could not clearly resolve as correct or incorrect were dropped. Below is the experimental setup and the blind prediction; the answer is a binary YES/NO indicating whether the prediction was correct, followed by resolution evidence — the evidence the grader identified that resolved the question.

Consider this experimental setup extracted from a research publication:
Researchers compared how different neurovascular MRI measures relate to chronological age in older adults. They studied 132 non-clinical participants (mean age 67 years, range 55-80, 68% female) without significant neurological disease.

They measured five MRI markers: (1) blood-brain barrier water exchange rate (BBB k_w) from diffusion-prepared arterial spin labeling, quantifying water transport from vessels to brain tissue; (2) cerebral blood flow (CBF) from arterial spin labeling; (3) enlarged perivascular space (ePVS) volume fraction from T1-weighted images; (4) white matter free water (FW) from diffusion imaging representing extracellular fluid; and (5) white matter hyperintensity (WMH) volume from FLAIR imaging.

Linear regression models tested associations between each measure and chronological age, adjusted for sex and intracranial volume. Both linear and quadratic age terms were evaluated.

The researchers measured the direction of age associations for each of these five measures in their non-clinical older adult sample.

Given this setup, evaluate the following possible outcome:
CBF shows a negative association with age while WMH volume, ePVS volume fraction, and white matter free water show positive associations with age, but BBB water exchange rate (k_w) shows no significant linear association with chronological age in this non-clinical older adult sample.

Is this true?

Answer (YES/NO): NO